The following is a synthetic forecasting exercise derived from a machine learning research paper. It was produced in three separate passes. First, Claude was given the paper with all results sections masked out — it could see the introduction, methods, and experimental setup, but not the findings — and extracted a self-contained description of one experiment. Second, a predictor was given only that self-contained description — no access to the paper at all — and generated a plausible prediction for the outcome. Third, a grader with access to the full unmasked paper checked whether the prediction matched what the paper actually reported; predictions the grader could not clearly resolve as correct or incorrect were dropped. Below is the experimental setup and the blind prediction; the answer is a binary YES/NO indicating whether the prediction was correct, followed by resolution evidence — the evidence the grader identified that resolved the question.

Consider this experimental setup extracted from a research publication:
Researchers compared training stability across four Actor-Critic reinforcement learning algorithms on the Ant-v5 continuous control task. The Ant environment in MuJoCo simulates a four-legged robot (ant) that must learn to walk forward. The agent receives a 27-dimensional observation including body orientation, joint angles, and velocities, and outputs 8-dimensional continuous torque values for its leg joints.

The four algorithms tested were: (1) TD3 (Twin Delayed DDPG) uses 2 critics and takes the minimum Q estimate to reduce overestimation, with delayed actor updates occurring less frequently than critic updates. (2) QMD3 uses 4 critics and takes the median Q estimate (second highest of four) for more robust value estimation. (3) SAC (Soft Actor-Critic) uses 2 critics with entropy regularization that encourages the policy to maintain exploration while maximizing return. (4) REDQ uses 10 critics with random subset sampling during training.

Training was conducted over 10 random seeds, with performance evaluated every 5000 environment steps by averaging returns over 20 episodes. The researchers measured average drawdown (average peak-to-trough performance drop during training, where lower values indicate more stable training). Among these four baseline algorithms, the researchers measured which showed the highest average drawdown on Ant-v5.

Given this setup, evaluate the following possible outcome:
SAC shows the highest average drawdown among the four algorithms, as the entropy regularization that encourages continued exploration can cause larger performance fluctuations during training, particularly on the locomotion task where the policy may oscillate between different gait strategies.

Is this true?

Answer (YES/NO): NO